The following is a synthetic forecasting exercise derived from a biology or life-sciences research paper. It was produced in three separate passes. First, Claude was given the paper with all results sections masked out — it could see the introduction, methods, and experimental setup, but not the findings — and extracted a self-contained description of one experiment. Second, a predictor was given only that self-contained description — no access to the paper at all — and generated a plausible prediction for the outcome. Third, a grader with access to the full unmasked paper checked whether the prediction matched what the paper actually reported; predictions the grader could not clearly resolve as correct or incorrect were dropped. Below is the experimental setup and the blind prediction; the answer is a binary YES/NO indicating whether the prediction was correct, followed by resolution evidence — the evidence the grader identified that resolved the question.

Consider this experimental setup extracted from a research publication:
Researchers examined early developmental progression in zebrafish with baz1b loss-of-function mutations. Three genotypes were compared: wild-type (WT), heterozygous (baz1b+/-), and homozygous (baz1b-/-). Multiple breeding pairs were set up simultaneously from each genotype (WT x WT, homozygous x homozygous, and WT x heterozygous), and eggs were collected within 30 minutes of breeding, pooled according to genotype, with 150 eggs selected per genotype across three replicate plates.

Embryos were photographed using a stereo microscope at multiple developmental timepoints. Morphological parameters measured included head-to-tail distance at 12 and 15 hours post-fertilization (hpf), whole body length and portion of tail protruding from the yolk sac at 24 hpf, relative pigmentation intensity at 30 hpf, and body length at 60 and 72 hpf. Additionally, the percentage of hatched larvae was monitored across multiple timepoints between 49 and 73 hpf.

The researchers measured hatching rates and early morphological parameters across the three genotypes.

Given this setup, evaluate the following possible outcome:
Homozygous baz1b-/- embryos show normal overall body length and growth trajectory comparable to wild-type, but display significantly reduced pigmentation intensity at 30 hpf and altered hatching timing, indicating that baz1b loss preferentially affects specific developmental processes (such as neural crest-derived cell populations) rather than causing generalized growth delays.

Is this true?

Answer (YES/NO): NO